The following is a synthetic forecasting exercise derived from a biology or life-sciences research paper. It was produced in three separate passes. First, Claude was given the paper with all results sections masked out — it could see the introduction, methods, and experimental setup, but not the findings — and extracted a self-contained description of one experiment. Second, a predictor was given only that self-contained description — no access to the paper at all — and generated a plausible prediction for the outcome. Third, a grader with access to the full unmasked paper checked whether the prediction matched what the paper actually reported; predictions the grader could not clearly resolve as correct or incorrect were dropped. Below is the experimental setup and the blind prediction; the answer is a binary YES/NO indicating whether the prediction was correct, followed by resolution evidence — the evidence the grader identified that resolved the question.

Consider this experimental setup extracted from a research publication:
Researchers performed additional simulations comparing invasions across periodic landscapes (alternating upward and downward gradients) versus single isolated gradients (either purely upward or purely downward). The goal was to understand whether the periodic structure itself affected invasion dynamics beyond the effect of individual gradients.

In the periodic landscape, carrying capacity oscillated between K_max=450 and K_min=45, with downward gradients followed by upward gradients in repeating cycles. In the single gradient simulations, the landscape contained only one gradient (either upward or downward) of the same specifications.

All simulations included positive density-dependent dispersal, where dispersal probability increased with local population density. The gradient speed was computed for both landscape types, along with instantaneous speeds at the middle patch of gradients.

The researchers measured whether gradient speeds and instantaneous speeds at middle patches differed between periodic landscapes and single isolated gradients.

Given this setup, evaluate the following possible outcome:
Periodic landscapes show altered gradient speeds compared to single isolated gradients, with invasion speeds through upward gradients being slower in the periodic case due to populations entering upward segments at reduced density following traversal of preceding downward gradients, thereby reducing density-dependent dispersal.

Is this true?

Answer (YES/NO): NO